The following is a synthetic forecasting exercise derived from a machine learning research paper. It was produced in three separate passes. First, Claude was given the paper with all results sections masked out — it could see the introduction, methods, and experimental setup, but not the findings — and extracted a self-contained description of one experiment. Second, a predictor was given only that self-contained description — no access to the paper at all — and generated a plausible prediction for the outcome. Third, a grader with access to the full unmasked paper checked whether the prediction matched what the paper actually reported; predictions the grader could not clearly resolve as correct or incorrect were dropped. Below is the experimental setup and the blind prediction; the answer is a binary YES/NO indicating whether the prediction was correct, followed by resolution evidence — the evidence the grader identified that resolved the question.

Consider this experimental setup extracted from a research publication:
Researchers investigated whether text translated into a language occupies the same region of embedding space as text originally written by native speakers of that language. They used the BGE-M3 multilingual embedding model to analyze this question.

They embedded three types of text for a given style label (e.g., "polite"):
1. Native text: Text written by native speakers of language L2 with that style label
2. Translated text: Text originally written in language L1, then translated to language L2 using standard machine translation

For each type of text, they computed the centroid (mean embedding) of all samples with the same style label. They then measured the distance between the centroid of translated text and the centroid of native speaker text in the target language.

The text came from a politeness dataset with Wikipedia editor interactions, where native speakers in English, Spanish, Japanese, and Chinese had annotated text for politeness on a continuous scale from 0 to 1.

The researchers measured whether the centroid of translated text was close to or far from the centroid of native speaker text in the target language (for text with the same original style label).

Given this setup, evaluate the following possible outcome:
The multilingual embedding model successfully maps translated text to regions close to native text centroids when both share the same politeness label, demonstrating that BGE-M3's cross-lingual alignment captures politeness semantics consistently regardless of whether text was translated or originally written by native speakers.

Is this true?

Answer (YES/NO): NO